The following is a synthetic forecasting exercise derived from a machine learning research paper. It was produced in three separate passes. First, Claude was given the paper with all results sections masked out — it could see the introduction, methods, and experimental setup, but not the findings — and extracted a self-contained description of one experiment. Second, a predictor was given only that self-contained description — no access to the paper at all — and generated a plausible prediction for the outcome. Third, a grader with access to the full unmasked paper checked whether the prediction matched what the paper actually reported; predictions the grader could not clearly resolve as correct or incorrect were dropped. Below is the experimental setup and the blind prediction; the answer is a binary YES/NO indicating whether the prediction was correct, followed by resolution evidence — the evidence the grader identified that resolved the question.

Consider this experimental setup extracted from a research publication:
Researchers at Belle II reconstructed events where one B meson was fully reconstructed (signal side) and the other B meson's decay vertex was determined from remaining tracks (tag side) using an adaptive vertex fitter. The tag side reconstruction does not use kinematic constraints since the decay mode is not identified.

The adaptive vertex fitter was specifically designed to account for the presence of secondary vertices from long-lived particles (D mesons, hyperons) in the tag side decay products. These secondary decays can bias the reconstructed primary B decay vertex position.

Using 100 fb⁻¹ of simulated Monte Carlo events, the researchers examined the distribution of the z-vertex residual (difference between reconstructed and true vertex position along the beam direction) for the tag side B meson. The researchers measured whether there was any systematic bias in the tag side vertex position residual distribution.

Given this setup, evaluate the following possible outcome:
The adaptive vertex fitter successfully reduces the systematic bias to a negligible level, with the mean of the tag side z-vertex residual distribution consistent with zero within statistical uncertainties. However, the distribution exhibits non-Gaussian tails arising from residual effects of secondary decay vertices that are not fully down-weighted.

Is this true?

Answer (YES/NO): NO